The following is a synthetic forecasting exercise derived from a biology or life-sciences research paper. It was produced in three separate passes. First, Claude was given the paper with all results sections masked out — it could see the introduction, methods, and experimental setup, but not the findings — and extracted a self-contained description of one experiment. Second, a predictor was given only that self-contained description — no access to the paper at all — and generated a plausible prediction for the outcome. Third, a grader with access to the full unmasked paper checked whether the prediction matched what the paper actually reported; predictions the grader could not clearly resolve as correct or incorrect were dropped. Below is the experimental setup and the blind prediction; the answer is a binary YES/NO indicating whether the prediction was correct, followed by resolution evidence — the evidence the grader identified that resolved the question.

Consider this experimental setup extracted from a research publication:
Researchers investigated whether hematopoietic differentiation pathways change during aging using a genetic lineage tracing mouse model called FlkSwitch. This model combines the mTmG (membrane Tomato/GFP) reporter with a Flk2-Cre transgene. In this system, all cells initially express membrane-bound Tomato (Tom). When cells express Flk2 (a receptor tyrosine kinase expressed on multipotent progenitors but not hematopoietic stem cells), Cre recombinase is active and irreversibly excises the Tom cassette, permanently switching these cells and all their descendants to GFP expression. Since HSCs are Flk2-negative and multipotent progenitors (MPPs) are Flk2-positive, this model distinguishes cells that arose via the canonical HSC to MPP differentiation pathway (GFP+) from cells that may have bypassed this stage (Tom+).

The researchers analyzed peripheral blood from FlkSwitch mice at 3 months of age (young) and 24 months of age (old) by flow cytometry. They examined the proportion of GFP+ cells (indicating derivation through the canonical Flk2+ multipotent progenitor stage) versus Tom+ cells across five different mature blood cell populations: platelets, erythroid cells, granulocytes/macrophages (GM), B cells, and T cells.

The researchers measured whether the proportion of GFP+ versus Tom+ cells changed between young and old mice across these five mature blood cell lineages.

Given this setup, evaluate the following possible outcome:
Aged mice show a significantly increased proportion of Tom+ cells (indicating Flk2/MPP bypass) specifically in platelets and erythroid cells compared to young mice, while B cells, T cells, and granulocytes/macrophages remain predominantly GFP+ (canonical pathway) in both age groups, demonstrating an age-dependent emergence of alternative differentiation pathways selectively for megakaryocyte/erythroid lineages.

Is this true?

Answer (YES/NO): NO